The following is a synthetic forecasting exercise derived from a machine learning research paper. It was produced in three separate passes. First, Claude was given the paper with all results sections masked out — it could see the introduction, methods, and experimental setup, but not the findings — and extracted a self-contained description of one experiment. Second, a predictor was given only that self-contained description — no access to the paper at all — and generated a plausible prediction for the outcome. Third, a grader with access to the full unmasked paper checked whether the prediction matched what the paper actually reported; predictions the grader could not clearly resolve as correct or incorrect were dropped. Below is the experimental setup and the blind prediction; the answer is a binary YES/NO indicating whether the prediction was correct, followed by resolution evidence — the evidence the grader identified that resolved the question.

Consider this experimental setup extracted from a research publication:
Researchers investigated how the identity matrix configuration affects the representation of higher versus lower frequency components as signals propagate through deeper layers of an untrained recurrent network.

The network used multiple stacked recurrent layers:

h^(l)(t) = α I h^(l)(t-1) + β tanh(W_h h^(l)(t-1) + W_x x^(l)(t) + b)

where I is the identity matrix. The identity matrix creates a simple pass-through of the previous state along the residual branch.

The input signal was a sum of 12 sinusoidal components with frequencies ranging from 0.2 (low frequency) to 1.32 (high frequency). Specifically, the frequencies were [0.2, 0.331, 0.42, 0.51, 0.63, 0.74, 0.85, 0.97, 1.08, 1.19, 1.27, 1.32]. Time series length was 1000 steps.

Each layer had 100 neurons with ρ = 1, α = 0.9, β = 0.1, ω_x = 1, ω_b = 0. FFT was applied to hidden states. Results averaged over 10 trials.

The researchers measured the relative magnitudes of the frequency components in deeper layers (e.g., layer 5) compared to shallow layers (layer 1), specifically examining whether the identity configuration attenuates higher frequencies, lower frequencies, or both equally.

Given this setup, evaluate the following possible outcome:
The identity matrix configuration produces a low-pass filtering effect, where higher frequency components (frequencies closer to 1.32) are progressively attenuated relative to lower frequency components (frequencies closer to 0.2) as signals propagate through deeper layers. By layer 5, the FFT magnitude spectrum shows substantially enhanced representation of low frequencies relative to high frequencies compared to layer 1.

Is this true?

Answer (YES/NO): YES